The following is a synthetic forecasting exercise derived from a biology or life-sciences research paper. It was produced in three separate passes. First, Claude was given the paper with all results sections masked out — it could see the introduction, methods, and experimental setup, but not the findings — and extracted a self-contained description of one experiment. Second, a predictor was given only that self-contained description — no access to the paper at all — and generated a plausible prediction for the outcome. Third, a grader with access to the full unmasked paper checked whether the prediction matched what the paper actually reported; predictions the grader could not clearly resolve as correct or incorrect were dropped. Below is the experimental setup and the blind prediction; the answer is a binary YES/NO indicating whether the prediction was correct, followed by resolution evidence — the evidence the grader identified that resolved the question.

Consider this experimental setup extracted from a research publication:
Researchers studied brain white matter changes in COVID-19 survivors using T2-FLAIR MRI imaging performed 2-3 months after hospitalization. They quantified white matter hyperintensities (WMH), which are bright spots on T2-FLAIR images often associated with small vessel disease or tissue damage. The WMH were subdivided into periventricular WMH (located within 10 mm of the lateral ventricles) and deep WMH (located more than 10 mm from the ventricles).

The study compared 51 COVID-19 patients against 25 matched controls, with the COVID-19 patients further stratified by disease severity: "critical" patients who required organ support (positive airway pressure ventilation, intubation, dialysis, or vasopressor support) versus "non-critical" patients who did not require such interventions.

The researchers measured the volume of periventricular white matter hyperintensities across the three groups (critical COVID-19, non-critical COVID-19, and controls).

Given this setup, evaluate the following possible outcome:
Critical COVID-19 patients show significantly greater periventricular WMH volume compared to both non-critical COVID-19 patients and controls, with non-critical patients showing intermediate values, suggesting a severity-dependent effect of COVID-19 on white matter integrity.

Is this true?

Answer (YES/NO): YES